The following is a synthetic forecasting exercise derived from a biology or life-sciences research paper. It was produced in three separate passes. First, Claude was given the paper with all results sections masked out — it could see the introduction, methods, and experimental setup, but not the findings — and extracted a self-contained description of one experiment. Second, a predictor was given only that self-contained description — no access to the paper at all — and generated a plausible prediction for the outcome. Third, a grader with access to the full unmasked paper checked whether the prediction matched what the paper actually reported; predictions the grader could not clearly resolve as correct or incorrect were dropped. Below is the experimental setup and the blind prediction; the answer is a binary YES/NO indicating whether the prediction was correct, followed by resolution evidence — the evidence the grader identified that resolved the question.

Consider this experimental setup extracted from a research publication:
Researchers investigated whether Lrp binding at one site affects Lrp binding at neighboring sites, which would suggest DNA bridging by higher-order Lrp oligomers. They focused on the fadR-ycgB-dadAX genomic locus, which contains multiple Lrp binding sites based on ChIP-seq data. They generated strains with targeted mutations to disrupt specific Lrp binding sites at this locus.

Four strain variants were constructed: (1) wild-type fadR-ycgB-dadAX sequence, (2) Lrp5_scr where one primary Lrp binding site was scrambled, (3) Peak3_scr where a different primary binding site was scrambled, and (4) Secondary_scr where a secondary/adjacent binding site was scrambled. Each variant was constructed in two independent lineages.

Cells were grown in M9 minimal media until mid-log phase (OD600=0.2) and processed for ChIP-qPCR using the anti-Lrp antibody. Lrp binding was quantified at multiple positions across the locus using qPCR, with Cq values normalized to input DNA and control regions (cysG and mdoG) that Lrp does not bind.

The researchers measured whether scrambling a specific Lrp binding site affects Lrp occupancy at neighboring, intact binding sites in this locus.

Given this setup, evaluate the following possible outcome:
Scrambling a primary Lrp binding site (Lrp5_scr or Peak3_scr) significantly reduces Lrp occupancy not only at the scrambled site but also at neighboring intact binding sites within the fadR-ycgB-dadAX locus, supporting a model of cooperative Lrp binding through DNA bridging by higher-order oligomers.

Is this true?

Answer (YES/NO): YES